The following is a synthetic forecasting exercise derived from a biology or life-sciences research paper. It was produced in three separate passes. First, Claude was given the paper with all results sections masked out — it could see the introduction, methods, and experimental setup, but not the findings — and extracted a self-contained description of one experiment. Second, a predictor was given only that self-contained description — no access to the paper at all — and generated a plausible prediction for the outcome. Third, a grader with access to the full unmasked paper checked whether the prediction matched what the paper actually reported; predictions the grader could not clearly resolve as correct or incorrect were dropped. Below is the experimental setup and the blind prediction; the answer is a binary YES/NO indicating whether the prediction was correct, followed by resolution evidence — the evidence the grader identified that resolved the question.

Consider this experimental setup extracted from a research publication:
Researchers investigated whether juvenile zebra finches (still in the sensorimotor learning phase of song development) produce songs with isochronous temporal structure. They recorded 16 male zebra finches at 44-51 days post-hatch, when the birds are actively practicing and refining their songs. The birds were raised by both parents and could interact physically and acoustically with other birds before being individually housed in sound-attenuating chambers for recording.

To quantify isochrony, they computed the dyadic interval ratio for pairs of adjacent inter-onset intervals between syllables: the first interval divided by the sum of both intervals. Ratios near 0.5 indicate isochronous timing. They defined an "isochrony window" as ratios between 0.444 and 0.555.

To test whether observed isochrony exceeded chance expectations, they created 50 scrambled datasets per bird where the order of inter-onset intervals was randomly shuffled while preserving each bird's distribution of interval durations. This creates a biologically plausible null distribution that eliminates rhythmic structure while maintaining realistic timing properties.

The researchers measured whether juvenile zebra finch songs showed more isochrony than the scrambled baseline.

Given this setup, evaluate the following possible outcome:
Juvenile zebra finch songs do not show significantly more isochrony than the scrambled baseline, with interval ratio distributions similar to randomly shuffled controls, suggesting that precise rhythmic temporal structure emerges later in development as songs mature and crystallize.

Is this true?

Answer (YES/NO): NO